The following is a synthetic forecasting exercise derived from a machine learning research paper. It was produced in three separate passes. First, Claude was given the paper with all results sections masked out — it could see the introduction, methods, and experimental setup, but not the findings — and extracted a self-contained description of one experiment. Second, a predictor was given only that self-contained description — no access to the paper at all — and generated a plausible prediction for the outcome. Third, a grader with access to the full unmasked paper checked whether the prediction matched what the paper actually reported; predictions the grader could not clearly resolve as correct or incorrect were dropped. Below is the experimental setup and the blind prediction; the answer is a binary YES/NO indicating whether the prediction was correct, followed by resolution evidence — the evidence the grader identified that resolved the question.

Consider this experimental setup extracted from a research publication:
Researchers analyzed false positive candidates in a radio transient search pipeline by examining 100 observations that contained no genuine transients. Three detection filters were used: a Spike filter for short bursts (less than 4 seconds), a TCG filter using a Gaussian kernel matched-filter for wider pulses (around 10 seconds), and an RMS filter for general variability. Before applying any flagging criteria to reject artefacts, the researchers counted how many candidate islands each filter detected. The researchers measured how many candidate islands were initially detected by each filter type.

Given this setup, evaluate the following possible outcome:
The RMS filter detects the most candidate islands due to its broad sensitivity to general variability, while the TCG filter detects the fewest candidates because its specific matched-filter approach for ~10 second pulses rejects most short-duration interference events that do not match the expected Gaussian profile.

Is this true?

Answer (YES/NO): NO